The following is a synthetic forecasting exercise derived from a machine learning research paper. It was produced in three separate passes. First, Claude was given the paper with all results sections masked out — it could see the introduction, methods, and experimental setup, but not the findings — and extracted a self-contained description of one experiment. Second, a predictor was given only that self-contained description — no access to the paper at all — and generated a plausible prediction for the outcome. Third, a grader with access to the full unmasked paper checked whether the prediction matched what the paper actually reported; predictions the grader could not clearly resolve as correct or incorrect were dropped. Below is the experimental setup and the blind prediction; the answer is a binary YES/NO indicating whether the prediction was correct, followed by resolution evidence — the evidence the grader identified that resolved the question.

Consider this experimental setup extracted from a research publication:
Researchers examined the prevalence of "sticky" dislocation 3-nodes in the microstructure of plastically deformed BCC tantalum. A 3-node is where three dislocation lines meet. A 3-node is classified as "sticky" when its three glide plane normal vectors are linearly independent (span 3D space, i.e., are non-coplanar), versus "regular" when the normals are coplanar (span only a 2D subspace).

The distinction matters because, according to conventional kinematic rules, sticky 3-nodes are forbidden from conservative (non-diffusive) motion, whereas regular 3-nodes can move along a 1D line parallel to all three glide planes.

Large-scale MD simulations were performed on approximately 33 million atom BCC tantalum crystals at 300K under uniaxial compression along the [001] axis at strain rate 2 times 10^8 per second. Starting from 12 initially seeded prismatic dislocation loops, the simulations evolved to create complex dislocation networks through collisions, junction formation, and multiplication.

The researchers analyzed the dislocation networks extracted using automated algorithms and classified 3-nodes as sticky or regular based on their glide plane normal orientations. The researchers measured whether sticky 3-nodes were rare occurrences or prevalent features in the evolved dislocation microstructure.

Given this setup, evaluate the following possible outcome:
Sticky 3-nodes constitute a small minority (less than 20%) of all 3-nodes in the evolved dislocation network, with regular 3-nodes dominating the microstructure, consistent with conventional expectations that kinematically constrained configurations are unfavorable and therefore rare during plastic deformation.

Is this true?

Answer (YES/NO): NO